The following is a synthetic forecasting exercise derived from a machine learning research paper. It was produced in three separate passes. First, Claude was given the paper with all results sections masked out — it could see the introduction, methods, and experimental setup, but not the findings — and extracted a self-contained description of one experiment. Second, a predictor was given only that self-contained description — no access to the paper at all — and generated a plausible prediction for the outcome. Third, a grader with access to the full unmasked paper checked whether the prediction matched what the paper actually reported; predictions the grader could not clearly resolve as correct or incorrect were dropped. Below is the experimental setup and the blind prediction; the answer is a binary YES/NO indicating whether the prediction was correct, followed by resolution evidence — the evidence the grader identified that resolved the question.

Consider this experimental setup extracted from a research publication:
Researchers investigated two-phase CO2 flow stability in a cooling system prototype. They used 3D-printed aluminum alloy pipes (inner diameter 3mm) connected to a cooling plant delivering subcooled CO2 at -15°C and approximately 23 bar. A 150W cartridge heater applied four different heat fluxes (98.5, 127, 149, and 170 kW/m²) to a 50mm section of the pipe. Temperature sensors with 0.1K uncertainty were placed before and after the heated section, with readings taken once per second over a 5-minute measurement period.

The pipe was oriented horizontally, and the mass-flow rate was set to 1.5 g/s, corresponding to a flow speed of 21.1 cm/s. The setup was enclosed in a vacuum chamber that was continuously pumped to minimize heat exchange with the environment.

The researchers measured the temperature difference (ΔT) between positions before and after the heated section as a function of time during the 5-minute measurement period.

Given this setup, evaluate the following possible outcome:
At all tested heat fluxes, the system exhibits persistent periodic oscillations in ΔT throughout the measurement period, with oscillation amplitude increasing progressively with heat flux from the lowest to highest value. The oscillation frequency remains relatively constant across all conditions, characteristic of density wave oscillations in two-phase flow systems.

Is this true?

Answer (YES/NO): NO